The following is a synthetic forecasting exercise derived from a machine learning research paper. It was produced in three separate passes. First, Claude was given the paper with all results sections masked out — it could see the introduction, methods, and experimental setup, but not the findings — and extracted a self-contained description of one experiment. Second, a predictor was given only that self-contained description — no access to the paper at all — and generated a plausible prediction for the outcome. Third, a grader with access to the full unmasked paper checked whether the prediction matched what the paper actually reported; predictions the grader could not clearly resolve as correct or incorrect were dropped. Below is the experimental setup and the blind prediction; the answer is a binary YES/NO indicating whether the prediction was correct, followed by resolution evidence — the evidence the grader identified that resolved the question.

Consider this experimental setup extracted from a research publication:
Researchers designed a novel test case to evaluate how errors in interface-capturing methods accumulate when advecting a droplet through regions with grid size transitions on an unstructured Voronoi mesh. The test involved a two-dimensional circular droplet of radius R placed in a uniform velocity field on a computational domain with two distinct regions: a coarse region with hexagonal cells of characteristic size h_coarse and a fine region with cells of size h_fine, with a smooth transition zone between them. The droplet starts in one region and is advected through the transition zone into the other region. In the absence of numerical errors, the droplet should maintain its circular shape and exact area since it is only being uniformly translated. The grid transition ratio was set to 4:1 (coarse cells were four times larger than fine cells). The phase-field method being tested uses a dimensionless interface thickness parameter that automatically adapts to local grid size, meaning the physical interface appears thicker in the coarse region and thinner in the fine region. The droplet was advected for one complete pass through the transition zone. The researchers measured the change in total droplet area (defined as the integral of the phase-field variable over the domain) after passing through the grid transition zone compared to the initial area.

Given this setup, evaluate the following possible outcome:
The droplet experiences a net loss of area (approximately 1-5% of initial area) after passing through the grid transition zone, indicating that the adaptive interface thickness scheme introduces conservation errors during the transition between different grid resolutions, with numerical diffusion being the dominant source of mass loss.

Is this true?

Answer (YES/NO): NO